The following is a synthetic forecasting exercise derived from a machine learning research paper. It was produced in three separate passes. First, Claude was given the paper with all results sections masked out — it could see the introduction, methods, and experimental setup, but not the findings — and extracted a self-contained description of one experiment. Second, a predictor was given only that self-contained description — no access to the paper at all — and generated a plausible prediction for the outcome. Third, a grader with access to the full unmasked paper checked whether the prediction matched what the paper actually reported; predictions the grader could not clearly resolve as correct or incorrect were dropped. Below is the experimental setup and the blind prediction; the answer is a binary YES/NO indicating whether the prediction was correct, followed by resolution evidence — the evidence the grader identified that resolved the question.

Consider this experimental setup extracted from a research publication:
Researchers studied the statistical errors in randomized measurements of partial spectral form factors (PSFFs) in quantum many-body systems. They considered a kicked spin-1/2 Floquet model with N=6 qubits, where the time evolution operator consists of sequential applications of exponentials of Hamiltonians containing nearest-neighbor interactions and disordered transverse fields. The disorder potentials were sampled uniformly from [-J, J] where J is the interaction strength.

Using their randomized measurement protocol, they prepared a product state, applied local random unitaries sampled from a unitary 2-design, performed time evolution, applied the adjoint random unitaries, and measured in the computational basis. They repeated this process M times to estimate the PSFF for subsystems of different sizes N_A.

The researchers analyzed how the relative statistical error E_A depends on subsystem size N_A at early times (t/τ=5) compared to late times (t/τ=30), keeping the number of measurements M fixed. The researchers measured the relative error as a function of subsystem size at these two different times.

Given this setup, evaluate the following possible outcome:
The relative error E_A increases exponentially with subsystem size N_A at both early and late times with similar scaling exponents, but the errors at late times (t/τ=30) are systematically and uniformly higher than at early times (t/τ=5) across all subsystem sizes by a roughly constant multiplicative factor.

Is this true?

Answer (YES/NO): NO